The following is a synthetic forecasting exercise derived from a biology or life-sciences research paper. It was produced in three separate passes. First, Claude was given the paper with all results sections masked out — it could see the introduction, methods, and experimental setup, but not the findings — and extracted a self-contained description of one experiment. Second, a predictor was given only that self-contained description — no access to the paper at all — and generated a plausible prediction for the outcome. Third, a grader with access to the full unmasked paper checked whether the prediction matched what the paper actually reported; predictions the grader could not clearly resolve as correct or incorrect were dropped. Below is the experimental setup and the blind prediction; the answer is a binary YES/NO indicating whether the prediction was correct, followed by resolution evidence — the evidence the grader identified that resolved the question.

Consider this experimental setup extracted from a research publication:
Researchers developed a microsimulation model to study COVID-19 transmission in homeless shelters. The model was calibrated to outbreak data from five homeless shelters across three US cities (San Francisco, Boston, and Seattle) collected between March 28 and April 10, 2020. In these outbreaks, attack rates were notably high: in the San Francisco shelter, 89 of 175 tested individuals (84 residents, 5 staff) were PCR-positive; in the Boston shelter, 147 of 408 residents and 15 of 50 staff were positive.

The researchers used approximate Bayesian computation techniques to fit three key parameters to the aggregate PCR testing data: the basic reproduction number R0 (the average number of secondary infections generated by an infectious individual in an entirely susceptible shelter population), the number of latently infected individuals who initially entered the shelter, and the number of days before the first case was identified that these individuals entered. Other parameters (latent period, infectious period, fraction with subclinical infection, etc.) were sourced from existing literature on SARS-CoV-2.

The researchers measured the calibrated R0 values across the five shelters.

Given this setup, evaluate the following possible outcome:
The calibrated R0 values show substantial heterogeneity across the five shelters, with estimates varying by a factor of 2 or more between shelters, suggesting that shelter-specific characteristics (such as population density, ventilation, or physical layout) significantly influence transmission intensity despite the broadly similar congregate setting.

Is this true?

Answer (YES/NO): YES